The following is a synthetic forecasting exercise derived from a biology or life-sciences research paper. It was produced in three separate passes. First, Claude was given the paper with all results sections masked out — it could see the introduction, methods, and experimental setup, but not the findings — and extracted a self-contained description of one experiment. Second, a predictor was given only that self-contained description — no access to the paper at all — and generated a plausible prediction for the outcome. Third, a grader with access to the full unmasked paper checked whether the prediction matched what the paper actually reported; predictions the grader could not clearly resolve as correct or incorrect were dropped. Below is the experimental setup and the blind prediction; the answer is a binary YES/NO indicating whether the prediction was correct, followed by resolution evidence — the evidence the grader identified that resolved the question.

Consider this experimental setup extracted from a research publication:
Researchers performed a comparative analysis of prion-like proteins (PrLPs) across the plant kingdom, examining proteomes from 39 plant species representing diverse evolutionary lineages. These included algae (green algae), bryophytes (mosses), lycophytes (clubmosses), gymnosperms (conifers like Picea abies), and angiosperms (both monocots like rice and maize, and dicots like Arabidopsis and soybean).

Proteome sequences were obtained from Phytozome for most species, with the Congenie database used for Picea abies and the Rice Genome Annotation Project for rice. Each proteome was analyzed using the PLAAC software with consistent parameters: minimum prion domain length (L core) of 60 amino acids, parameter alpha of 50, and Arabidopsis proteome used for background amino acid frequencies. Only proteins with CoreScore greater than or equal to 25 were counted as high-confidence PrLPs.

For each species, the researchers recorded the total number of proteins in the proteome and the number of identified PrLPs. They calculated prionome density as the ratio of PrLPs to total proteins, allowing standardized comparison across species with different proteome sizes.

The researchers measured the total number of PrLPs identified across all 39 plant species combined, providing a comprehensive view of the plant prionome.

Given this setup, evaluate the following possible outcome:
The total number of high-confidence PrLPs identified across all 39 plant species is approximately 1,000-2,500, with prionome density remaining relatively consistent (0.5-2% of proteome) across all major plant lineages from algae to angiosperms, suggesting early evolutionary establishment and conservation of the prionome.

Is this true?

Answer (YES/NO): NO